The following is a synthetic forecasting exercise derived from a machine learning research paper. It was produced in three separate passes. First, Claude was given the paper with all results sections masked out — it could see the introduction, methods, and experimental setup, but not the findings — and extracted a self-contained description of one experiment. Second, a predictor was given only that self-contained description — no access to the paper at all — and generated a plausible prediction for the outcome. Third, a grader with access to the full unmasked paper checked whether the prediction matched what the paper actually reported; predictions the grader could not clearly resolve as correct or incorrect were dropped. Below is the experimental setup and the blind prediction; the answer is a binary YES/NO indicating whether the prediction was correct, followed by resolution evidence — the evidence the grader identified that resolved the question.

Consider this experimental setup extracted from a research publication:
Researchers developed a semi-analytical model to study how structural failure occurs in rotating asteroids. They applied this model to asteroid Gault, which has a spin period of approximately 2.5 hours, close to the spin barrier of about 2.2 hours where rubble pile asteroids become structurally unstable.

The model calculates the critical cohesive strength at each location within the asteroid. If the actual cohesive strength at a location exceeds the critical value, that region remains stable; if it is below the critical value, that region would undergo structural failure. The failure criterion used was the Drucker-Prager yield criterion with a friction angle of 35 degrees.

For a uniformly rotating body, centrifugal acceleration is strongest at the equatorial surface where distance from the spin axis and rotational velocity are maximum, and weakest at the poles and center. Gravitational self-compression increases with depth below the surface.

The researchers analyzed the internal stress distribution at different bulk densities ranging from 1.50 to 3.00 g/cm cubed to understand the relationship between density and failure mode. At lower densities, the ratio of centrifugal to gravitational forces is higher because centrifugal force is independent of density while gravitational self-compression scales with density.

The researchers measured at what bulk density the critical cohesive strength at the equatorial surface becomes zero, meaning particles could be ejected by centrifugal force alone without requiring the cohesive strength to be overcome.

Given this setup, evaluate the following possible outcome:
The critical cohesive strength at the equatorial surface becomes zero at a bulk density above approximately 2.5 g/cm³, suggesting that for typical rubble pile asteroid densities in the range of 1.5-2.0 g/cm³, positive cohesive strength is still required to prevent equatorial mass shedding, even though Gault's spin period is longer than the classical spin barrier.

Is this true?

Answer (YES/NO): NO